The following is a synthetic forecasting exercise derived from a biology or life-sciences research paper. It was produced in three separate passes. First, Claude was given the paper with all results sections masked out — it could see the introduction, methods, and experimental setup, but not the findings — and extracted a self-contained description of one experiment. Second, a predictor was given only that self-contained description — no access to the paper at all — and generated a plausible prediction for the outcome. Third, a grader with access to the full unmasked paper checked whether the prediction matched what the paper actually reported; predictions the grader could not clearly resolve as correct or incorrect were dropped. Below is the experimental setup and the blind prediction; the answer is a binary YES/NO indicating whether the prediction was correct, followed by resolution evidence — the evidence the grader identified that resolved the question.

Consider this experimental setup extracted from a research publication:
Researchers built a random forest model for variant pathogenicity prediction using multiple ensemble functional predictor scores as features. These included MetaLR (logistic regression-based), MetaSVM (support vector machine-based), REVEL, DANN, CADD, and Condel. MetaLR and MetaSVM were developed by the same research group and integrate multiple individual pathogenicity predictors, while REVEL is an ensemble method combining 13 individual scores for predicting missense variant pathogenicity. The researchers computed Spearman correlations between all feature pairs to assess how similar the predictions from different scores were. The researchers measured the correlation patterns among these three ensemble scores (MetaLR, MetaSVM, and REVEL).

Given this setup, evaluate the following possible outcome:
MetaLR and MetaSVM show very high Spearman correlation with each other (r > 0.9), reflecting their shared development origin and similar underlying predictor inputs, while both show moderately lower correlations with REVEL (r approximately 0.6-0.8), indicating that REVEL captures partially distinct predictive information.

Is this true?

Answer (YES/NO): NO